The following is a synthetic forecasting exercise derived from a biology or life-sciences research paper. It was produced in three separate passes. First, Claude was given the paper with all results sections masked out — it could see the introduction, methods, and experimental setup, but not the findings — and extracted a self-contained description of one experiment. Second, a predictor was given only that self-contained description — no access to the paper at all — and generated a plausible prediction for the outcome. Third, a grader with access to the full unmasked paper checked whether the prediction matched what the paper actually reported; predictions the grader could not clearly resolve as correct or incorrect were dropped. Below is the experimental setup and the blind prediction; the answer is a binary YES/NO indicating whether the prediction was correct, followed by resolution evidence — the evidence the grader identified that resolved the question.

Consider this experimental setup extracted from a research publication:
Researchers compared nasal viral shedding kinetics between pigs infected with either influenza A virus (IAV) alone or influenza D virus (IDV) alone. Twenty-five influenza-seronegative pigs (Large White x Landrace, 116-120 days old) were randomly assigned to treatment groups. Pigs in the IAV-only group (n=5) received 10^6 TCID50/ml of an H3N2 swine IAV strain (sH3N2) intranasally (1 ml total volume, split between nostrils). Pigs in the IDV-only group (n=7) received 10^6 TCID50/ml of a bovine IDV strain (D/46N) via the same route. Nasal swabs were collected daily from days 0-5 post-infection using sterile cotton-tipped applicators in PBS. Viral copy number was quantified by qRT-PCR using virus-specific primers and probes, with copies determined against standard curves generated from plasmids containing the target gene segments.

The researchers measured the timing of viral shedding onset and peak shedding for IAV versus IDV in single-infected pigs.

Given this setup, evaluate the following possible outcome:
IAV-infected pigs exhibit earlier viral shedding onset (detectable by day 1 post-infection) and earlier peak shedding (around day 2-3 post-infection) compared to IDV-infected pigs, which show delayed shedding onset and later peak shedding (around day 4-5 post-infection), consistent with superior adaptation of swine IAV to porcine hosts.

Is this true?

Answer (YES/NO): NO